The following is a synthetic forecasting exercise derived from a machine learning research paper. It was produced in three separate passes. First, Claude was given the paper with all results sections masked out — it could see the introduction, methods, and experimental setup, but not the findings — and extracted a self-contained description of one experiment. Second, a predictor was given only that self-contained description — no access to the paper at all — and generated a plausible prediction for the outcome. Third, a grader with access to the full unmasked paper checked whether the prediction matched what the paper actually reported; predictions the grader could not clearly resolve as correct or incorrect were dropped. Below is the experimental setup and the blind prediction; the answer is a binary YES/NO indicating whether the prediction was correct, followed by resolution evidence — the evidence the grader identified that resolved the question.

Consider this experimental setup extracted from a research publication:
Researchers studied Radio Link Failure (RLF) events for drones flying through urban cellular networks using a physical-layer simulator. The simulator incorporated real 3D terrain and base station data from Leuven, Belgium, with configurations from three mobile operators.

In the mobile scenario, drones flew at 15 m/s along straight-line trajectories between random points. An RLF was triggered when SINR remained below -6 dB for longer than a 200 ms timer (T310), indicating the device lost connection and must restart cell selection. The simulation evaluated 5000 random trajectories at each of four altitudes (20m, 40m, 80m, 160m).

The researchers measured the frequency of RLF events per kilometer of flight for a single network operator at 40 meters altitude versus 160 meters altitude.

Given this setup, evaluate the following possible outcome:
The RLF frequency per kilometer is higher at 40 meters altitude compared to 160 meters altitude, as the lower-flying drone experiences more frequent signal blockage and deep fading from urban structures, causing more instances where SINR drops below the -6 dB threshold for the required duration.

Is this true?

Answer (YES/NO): NO